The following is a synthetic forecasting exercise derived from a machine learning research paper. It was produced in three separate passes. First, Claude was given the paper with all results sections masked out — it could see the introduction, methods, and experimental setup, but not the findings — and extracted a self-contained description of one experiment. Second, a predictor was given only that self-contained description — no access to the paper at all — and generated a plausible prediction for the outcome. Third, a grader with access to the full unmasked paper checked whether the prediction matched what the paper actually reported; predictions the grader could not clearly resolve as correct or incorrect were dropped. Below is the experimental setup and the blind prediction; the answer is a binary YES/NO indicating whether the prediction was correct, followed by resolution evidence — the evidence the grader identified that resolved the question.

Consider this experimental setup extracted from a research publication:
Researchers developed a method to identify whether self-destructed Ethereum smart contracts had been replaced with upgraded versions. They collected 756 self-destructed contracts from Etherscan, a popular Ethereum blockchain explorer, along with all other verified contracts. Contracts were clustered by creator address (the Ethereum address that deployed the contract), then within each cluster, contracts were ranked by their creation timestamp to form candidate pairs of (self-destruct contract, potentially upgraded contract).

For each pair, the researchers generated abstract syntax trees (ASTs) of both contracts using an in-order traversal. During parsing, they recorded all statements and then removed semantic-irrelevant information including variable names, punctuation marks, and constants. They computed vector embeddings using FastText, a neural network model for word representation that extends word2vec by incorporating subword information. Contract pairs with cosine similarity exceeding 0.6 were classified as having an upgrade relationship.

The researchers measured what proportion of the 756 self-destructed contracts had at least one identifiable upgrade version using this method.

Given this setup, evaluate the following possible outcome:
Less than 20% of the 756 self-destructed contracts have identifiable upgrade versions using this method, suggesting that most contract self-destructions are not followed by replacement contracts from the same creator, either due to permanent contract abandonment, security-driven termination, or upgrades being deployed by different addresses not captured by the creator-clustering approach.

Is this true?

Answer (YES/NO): NO